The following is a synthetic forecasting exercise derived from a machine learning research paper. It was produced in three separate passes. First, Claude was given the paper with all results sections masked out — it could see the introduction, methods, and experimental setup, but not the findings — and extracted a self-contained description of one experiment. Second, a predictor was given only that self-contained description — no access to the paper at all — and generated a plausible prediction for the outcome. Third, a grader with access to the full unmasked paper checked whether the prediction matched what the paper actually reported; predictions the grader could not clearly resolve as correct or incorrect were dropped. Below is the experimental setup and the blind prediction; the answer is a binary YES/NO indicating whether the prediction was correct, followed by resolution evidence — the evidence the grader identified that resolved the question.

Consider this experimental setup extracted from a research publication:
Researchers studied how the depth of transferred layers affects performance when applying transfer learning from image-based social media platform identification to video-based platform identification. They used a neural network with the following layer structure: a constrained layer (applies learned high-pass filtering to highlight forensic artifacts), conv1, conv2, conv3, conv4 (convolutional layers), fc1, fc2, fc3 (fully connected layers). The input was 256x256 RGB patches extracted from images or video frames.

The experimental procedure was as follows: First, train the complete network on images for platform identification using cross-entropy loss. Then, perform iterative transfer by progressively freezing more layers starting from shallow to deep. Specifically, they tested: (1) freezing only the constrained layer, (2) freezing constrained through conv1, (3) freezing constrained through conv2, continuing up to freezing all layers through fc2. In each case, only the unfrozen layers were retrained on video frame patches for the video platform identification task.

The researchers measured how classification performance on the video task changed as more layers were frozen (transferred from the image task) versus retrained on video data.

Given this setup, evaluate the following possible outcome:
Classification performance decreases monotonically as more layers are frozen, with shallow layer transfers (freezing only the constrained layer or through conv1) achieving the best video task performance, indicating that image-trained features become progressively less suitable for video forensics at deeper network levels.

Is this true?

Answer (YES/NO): YES